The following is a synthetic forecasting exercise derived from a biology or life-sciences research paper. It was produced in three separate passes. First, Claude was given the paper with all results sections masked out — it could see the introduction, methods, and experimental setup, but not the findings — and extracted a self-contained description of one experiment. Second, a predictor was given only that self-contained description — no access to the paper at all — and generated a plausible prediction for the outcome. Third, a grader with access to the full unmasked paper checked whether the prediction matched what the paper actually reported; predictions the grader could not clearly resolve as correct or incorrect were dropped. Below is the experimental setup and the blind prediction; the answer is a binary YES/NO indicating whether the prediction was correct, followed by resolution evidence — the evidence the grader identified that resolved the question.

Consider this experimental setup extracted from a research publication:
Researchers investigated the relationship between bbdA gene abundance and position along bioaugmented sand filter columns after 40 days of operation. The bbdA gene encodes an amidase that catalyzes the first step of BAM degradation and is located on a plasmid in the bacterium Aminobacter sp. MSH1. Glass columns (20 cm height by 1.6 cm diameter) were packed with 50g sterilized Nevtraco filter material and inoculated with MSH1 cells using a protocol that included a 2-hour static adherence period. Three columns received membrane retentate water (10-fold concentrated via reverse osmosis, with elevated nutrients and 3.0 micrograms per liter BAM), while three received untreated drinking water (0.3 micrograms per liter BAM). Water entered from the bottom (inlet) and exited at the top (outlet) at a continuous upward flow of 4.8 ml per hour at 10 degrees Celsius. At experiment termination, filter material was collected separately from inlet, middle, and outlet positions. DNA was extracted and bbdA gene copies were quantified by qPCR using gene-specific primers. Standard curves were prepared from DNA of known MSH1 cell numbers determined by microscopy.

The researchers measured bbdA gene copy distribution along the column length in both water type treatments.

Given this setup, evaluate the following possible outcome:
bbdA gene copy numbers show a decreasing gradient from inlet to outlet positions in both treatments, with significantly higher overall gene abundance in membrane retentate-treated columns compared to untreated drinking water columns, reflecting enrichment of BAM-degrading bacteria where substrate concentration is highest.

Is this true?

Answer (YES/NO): NO